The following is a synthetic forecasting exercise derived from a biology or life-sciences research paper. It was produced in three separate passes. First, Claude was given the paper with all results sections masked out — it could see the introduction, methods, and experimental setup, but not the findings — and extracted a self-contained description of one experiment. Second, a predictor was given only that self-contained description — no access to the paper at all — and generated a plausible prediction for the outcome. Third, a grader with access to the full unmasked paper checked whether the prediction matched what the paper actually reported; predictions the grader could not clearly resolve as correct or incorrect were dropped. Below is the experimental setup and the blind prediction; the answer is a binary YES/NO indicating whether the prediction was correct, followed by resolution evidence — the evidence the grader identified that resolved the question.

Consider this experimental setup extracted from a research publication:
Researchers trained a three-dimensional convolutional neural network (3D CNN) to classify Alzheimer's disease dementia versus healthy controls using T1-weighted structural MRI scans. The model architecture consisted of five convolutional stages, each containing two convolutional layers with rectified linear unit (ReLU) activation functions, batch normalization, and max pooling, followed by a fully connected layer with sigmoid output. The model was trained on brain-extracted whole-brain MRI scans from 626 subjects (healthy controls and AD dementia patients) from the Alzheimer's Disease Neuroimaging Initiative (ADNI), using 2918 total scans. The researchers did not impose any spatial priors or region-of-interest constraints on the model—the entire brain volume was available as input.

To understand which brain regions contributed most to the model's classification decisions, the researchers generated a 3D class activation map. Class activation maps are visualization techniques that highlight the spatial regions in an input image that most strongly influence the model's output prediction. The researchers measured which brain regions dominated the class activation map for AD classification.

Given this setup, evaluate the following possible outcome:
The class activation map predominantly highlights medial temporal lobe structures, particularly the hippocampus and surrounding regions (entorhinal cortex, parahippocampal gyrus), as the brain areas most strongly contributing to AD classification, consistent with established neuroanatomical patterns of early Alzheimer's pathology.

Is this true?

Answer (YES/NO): YES